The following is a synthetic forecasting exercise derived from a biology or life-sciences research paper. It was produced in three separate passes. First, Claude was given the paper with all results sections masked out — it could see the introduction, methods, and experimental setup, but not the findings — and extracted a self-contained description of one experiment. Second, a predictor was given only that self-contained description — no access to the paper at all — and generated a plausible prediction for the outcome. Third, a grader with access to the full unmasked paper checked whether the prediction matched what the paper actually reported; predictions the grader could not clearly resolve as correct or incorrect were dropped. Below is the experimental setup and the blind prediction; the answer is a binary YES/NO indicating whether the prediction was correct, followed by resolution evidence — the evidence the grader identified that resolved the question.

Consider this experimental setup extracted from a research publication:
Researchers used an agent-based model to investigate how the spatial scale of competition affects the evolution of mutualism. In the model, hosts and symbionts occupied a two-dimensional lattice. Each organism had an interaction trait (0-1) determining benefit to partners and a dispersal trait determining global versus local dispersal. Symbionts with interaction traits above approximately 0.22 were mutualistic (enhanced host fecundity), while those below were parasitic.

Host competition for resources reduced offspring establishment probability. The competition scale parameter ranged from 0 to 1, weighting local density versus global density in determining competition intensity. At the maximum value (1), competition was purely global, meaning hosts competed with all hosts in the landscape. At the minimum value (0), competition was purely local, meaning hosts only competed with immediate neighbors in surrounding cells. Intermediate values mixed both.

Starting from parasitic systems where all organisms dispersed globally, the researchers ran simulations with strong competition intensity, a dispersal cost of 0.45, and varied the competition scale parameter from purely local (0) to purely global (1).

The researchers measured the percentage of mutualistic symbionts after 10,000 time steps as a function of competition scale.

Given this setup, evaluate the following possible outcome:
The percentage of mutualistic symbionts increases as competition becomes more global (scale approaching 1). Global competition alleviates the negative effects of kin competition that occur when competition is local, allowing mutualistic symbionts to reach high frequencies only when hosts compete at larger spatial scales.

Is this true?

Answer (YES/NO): YES